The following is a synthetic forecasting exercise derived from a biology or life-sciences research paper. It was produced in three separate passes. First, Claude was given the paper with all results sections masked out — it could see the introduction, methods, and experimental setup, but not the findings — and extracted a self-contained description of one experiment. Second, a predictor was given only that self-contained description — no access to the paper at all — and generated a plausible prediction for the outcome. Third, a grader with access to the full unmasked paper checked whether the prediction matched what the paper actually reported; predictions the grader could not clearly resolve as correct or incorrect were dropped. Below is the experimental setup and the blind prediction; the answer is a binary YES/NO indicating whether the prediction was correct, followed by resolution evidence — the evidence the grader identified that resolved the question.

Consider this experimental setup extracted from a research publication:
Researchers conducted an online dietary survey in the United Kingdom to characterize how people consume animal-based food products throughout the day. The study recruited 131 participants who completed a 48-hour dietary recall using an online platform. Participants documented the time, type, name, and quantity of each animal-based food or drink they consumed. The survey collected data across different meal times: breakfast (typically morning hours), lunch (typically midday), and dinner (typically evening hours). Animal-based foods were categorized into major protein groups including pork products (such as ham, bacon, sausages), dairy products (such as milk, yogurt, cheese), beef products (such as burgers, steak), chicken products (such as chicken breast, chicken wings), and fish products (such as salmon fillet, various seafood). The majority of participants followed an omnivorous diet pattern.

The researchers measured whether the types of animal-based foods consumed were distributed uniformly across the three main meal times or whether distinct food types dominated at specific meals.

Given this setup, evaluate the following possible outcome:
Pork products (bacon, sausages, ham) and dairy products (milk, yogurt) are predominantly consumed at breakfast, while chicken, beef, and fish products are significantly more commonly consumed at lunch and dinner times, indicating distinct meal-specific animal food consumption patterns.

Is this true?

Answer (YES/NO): YES